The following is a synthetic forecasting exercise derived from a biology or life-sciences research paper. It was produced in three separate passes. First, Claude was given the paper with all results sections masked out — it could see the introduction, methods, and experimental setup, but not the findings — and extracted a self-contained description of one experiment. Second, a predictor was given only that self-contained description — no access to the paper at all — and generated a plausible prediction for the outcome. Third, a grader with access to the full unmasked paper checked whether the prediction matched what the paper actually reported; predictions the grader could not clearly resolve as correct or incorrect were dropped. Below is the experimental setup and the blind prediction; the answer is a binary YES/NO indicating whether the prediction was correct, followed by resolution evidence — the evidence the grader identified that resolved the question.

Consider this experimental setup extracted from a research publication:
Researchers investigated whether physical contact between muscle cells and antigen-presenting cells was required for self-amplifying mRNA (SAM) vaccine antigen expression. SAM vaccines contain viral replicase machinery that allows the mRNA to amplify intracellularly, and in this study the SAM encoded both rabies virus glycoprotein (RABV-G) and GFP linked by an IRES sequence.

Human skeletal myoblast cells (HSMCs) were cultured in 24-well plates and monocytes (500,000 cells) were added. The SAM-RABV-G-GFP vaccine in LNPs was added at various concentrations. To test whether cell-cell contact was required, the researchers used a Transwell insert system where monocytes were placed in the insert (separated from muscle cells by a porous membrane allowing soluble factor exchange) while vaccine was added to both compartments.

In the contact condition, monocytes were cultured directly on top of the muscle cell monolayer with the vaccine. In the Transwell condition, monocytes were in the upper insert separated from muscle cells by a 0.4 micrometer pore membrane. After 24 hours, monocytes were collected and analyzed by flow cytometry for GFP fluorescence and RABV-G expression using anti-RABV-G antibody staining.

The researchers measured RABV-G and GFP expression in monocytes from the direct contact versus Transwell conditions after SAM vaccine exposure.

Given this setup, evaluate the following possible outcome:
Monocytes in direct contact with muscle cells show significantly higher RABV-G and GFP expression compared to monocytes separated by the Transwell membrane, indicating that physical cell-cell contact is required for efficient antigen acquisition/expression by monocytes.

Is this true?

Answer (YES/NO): YES